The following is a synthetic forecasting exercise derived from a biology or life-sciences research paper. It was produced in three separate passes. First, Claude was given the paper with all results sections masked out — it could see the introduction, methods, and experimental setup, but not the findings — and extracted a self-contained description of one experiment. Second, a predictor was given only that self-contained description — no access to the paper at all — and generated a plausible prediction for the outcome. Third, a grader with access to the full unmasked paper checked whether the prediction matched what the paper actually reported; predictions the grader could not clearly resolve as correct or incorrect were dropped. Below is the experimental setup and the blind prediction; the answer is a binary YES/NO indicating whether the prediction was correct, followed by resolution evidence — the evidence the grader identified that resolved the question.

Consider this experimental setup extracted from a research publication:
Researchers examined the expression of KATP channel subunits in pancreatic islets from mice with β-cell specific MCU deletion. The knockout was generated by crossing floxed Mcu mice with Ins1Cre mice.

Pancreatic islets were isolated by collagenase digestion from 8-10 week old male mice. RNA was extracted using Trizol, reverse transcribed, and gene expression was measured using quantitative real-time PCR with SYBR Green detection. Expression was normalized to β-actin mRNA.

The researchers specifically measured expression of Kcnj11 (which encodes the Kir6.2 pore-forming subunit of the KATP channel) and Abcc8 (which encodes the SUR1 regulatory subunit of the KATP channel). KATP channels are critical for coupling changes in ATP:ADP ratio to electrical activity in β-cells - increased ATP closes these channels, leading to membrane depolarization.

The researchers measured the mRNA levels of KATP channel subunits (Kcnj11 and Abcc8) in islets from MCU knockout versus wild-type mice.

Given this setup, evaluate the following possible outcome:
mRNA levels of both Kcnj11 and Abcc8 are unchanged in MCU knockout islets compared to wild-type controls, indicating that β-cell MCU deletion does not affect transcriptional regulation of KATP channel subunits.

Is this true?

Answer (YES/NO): NO